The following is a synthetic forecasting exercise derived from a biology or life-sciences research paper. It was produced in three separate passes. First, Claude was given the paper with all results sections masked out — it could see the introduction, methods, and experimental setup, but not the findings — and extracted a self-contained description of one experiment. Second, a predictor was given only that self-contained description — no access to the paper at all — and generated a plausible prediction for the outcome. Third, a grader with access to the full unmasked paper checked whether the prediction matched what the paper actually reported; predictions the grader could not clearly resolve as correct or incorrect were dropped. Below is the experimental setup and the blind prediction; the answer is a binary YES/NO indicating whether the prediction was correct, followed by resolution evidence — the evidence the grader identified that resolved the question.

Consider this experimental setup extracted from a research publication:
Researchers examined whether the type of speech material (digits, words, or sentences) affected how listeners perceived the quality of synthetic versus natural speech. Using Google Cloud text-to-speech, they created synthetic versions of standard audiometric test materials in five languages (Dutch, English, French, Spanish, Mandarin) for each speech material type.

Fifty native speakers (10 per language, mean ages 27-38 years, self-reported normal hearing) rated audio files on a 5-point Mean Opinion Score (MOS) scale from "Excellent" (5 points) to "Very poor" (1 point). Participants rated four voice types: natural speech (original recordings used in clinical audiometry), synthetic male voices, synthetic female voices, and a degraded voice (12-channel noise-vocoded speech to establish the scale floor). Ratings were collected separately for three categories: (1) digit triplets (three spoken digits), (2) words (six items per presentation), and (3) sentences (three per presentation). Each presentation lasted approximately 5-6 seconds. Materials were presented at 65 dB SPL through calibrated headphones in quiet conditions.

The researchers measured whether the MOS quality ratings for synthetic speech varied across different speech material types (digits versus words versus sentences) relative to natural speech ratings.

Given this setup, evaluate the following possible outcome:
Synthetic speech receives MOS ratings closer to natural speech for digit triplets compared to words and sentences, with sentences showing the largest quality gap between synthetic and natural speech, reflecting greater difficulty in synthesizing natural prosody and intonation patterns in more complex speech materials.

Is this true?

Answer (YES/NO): NO